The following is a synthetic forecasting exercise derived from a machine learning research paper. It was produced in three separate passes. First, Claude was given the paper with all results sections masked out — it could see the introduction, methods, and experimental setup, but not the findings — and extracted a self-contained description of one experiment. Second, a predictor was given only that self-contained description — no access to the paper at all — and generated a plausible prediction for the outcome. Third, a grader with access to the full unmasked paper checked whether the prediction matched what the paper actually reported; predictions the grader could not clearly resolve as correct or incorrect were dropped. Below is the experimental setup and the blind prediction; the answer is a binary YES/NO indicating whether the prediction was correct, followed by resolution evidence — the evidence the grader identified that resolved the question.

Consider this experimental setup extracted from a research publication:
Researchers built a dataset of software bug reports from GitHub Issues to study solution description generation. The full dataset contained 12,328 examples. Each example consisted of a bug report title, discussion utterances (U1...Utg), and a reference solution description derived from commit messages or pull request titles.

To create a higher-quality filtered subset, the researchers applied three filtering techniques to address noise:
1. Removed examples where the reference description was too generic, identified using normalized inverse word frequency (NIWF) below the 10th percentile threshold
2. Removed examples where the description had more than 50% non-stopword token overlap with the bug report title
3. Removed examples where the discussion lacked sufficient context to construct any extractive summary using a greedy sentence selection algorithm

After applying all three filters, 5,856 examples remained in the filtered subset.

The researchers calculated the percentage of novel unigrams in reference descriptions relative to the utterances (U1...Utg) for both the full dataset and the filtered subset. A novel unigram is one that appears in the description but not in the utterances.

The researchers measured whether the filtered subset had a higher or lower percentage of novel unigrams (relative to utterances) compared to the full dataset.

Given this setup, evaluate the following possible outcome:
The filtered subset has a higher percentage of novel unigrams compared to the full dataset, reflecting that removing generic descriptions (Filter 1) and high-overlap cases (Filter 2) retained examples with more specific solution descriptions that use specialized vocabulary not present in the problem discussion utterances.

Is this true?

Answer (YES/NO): NO